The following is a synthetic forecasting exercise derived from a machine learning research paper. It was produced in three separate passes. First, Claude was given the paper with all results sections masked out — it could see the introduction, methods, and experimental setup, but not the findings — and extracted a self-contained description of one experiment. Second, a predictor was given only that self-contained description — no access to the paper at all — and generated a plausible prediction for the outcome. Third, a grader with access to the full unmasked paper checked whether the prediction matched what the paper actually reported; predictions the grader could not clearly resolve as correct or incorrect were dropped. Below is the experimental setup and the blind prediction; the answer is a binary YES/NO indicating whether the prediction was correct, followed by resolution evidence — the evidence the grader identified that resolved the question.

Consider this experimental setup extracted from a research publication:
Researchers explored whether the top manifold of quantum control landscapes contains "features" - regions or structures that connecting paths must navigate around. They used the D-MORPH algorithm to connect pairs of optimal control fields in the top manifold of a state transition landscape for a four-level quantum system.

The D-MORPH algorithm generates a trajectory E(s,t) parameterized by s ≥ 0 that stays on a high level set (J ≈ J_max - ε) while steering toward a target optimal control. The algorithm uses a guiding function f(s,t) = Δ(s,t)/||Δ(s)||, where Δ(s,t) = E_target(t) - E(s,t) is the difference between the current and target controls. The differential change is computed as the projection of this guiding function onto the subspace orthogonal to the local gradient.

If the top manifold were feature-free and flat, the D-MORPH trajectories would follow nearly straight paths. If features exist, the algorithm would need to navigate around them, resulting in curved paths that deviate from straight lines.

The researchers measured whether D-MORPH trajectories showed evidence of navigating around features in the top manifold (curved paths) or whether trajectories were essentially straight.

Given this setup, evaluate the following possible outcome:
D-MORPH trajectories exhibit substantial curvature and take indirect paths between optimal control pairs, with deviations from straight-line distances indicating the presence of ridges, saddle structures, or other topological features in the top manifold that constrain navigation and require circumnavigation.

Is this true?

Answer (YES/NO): NO